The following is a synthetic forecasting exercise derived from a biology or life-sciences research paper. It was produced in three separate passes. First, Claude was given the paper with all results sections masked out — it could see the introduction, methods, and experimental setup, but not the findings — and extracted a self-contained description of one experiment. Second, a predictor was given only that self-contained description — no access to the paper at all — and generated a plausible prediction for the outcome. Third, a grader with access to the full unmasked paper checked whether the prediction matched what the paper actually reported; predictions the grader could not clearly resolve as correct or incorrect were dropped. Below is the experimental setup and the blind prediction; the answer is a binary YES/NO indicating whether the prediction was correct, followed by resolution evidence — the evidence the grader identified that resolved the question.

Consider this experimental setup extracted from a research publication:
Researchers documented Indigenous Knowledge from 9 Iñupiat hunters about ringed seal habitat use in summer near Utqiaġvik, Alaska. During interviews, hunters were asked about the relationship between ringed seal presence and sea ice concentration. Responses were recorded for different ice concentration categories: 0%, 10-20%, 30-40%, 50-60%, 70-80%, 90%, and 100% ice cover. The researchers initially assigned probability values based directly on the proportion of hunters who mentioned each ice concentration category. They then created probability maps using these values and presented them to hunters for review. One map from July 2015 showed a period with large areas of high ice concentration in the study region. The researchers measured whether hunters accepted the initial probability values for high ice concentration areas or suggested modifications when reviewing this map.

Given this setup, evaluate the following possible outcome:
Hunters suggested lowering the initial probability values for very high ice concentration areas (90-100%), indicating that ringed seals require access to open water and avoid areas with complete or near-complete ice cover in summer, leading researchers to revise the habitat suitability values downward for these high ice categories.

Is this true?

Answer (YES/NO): NO